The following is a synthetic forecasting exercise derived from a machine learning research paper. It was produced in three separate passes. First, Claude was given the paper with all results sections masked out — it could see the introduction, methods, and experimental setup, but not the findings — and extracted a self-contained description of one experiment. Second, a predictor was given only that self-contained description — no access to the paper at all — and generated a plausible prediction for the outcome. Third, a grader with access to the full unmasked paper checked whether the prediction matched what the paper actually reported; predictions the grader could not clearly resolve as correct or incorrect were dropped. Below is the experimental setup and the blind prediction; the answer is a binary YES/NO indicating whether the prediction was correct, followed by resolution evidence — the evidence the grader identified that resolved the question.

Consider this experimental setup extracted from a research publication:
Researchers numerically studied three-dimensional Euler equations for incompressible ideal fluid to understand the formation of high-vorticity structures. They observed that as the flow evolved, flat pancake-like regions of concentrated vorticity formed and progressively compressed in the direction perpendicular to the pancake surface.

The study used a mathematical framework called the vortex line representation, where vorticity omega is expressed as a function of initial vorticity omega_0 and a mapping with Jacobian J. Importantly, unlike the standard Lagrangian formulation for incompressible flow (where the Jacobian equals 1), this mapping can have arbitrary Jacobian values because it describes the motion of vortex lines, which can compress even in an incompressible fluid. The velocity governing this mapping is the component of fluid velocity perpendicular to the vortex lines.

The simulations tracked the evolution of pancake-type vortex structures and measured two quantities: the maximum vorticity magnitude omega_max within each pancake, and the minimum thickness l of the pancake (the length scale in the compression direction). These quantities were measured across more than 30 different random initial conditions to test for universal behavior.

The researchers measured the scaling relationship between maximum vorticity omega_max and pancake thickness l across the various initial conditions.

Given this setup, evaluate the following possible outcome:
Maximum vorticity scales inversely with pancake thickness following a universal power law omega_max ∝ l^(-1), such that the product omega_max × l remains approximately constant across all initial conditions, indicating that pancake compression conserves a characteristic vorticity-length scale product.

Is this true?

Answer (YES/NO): NO